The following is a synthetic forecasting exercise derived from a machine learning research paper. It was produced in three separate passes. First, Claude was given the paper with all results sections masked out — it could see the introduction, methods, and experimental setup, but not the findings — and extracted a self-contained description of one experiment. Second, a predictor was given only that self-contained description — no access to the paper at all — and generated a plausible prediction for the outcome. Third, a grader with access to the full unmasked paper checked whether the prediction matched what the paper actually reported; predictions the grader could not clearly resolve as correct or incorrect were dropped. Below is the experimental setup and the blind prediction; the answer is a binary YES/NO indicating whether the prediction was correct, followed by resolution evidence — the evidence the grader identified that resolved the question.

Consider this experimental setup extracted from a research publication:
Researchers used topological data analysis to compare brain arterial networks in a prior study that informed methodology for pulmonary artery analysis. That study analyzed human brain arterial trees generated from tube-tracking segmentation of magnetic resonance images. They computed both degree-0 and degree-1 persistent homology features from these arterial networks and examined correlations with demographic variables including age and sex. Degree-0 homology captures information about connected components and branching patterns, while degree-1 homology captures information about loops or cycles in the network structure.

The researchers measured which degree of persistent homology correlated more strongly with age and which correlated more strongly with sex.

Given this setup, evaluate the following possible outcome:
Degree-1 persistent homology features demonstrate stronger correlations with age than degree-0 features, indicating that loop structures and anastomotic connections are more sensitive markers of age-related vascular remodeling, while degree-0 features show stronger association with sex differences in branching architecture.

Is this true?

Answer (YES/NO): NO